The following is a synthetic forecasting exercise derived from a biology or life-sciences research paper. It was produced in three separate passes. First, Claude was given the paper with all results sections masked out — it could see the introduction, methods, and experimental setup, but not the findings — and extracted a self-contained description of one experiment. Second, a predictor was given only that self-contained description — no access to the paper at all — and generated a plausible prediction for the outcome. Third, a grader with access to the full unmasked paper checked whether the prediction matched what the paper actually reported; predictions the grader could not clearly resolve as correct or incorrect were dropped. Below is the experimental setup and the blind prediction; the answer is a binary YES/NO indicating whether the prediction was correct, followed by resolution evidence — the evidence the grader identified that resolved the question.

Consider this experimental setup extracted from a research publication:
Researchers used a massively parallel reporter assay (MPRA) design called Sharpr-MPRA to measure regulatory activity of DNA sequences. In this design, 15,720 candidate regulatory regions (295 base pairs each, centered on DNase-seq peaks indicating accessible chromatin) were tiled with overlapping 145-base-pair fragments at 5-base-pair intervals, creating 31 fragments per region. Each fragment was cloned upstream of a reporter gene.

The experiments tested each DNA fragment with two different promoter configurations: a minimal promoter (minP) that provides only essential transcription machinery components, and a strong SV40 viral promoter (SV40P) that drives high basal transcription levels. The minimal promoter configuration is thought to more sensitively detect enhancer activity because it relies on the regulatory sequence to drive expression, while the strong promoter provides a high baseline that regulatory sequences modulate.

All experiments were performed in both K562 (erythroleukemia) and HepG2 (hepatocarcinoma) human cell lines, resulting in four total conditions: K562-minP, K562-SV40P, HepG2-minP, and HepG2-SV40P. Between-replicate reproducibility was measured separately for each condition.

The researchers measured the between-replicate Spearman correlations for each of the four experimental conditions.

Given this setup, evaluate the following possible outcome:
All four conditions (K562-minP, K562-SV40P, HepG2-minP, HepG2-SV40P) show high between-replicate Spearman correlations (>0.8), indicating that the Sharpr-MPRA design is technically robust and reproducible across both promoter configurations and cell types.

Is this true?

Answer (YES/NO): NO